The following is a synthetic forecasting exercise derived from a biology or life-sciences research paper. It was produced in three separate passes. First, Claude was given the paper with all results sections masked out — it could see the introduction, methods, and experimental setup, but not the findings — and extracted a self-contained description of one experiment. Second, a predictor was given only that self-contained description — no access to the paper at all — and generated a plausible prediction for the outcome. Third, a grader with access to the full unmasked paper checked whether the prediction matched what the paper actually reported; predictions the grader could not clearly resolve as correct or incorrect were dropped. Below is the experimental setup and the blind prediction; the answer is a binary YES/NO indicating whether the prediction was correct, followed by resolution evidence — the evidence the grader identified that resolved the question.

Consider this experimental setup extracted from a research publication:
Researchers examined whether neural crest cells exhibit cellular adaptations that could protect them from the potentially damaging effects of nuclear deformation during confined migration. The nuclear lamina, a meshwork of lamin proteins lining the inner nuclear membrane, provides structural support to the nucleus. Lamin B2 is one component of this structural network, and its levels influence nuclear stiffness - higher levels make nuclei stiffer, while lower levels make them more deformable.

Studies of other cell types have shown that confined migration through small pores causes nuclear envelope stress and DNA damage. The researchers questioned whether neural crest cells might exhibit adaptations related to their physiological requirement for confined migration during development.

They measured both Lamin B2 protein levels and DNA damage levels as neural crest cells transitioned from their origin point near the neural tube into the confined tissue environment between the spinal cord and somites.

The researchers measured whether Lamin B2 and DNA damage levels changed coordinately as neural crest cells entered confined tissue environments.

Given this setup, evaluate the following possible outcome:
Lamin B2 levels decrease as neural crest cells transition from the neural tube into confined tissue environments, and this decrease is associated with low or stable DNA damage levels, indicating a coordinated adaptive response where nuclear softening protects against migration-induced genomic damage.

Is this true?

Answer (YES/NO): YES